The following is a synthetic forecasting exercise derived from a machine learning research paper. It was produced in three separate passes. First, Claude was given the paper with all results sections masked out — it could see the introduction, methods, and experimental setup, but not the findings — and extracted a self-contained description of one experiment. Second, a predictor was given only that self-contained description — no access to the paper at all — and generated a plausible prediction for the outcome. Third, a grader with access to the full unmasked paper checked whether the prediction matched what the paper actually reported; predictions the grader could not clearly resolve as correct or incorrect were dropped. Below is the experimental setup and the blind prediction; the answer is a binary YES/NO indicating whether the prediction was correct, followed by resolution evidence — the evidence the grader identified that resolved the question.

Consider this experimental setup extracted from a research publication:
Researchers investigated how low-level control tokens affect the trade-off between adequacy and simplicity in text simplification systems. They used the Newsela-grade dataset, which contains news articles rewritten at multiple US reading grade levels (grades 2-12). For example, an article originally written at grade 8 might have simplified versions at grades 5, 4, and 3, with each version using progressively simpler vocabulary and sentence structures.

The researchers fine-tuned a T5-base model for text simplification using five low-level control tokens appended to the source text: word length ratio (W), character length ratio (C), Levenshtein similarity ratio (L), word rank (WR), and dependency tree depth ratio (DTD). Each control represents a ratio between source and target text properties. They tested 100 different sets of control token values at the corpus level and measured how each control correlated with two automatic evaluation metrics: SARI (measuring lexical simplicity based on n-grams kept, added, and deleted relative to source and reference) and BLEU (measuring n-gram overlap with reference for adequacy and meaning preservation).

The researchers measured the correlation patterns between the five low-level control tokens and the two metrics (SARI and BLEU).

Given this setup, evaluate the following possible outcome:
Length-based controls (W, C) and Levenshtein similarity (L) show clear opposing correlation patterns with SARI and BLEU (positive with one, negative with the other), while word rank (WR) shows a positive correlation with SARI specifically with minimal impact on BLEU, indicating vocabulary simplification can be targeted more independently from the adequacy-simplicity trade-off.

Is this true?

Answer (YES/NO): NO